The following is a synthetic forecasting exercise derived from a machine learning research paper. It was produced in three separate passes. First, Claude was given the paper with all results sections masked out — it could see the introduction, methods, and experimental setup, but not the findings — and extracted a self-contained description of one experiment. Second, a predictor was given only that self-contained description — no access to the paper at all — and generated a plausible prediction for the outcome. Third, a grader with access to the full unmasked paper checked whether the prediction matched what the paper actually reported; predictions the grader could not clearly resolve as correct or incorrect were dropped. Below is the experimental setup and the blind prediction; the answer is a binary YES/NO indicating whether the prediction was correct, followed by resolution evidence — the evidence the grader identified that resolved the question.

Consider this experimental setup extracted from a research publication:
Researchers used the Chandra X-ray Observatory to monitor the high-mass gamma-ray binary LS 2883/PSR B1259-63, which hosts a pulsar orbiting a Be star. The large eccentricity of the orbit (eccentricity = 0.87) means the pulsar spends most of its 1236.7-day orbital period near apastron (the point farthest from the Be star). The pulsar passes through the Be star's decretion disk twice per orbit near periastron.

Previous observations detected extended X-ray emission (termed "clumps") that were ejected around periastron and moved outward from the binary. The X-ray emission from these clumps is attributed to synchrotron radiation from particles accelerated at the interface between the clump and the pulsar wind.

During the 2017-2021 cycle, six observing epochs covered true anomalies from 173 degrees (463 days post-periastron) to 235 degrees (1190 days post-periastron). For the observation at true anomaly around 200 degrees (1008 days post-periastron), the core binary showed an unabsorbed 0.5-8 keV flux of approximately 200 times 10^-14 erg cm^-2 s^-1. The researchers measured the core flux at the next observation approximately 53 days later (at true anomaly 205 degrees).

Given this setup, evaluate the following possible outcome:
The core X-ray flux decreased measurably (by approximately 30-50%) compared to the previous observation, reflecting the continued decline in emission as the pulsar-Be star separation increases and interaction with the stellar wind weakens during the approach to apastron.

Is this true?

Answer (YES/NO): NO